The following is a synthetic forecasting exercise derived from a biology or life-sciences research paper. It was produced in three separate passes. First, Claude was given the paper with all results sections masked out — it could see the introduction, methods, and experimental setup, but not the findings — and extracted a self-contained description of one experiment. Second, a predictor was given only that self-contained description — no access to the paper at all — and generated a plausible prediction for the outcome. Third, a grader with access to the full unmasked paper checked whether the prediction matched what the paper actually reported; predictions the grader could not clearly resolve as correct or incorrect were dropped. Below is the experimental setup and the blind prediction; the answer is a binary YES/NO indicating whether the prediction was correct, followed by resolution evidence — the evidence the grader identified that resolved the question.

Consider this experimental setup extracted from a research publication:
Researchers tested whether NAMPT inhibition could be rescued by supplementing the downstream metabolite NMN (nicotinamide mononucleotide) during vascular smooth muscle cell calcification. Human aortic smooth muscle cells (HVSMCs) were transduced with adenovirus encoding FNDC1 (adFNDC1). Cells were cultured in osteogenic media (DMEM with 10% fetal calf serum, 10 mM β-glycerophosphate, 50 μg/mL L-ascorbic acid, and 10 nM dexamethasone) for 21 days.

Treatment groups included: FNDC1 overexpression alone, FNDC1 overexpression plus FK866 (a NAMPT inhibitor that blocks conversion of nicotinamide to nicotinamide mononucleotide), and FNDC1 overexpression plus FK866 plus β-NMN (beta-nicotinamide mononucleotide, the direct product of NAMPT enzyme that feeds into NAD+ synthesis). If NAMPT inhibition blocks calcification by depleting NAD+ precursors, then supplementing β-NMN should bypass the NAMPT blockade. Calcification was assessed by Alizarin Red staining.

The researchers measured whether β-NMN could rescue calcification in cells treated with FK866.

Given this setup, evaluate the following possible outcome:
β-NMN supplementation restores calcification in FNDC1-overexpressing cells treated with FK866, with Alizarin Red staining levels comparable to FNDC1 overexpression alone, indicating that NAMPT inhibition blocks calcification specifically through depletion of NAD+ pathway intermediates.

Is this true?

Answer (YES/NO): YES